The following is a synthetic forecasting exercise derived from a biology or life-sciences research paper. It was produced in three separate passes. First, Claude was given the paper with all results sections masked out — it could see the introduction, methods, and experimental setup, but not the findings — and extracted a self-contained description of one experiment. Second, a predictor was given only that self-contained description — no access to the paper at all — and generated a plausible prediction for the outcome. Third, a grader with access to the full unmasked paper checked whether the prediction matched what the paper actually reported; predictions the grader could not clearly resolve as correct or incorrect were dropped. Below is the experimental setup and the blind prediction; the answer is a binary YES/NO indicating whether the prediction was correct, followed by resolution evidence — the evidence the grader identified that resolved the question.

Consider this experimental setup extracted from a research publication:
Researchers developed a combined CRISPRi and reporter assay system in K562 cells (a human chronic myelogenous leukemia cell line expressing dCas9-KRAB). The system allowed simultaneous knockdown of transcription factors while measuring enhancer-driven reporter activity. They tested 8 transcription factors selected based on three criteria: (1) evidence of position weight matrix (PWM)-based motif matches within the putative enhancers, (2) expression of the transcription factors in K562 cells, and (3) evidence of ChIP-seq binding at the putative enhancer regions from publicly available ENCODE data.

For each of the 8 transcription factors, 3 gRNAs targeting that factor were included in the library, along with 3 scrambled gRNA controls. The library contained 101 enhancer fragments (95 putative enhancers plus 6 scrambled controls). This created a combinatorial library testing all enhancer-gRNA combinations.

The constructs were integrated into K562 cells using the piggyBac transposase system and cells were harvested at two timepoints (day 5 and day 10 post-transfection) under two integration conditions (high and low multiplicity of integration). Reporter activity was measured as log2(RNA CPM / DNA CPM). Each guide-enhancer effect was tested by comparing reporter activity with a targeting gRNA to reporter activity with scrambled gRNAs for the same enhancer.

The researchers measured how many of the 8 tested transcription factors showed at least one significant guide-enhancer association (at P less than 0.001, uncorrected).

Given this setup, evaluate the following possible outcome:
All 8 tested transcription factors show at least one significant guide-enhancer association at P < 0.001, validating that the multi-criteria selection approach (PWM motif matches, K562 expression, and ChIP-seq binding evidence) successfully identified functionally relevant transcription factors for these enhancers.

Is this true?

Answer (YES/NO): NO